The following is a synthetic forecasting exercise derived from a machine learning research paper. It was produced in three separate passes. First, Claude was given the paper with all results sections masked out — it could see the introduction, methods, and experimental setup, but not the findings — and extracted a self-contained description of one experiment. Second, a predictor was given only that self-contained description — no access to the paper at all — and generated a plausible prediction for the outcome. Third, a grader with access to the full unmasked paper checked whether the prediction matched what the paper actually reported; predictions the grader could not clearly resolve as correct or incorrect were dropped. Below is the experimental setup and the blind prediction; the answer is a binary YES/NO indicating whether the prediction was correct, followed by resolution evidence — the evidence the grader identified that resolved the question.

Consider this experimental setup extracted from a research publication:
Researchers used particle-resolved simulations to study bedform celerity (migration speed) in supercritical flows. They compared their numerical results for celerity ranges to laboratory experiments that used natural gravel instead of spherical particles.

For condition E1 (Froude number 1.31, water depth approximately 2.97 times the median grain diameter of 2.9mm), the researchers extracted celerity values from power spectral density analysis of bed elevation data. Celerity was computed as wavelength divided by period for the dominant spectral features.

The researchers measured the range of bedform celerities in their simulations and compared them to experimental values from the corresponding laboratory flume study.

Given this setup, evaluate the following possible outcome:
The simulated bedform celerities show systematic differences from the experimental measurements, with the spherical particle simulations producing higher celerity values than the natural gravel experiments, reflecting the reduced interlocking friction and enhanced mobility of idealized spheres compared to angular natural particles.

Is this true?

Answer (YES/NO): NO